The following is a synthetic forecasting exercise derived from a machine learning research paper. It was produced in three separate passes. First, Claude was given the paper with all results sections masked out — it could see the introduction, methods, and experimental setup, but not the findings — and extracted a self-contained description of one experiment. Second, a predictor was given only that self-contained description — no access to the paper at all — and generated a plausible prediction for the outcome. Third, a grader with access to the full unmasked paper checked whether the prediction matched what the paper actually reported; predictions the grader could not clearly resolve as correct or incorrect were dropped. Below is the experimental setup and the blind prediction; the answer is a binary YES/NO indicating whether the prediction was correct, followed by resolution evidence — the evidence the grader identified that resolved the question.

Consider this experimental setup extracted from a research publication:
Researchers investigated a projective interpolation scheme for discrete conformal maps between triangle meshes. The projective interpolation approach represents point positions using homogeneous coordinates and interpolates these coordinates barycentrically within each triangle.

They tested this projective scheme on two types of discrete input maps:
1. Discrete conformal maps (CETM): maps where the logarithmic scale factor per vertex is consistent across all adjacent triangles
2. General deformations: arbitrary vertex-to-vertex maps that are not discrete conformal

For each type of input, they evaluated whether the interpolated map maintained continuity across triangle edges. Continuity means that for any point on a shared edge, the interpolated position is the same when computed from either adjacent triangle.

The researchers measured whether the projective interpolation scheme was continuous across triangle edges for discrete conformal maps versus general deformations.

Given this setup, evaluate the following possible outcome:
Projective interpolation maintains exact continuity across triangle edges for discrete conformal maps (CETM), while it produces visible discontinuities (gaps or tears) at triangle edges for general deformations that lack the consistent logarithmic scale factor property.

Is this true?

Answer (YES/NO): YES